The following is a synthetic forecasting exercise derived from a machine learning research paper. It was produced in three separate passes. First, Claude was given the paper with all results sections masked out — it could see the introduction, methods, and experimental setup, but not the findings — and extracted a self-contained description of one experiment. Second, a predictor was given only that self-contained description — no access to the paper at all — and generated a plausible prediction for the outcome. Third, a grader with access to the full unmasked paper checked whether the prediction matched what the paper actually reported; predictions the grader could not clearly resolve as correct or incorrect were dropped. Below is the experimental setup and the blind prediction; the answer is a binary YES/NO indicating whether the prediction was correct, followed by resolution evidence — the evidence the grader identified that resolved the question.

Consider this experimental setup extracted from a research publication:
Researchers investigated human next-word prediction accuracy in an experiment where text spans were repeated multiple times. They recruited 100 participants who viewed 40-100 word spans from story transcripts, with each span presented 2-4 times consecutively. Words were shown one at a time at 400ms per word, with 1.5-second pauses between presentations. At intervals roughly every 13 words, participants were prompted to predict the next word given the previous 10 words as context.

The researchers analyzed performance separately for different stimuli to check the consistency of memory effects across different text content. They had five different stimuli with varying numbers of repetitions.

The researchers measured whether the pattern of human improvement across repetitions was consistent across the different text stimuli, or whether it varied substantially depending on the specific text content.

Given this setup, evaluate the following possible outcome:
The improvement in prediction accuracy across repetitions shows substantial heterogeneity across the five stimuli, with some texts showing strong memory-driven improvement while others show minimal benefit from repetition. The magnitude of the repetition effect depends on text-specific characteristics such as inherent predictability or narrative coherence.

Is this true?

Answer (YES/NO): NO